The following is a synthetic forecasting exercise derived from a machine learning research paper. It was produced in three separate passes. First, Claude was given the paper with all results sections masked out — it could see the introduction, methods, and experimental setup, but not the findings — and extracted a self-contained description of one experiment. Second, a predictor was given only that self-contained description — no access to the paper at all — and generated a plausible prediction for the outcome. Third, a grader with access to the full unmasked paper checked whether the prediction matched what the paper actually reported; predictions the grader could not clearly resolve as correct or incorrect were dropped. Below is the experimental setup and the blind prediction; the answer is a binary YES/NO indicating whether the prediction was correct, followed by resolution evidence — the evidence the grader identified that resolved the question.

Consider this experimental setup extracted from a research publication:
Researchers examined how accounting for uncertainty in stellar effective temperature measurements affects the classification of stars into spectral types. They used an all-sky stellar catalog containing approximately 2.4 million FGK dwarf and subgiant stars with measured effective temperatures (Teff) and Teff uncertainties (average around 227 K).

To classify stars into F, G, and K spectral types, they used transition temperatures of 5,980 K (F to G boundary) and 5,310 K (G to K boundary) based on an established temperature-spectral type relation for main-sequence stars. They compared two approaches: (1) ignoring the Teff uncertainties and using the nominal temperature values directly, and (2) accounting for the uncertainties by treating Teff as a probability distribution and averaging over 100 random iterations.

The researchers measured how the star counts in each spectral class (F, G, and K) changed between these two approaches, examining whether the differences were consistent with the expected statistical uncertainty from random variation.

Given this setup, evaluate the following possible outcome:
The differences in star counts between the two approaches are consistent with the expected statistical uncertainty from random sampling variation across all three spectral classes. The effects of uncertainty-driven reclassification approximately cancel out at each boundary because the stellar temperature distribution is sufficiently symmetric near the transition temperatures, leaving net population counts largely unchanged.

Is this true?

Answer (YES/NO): NO